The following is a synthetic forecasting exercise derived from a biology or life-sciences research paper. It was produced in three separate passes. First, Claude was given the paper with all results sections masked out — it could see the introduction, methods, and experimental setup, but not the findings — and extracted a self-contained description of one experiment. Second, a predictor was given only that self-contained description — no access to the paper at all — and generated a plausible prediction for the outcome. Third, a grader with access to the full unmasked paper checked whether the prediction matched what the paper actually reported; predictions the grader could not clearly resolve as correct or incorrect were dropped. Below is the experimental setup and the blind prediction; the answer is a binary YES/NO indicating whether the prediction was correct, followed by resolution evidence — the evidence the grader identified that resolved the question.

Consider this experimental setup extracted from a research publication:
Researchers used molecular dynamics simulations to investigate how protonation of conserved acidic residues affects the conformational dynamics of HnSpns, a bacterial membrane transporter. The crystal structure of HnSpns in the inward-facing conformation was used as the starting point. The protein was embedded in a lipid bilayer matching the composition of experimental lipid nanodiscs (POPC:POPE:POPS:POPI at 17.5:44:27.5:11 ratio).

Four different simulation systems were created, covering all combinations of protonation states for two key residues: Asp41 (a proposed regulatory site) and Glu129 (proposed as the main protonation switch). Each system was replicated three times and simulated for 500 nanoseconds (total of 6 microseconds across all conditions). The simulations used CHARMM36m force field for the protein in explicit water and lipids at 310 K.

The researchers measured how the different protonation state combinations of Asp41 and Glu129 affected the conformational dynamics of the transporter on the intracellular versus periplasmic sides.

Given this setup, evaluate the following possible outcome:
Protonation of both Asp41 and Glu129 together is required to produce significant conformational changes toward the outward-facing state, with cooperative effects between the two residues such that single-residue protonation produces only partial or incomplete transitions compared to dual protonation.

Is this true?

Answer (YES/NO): NO